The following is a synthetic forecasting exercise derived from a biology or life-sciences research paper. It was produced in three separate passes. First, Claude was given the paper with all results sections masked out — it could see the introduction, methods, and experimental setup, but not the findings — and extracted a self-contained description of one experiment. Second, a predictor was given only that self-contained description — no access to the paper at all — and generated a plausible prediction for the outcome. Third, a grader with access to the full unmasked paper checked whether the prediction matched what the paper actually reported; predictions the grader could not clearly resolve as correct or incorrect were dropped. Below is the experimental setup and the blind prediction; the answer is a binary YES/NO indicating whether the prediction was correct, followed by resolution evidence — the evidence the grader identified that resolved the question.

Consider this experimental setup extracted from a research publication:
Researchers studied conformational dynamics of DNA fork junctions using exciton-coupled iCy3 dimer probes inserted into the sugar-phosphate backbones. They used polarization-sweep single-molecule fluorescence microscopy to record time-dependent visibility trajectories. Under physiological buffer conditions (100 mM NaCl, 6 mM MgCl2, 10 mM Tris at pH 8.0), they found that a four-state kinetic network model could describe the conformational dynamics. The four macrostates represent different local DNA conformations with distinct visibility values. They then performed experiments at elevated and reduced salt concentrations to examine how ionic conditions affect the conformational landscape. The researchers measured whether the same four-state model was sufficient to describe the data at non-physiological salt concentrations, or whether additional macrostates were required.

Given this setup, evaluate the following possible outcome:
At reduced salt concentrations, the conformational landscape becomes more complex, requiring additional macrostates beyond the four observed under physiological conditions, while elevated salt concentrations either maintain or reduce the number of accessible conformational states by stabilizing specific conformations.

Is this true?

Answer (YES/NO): NO